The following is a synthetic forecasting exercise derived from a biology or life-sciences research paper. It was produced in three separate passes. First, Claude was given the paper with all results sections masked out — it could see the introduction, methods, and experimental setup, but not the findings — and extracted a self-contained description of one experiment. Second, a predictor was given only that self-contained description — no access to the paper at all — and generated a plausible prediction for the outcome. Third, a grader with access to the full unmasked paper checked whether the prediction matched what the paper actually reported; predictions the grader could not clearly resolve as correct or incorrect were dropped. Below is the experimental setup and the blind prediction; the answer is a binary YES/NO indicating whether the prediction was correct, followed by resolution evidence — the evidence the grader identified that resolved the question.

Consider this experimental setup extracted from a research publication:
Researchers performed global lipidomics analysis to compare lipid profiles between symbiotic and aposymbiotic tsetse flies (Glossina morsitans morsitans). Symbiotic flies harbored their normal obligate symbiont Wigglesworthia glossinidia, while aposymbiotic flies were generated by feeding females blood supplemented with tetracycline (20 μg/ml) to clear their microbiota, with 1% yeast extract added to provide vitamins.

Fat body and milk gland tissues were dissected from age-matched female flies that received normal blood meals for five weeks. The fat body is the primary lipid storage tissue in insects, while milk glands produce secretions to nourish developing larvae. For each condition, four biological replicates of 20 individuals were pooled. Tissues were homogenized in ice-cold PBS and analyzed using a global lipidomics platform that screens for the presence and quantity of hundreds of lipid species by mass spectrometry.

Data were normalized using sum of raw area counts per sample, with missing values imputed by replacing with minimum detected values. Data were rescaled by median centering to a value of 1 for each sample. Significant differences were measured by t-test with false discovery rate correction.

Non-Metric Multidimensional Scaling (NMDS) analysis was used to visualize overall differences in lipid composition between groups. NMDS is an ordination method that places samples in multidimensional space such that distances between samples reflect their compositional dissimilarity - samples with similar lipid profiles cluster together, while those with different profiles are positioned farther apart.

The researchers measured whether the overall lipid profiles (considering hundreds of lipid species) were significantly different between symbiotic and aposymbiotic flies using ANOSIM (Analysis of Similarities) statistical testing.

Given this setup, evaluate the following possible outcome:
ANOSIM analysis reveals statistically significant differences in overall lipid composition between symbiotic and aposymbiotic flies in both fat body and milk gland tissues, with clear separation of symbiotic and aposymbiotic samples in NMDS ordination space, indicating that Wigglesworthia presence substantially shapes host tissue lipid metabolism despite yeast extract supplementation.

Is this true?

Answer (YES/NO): YES